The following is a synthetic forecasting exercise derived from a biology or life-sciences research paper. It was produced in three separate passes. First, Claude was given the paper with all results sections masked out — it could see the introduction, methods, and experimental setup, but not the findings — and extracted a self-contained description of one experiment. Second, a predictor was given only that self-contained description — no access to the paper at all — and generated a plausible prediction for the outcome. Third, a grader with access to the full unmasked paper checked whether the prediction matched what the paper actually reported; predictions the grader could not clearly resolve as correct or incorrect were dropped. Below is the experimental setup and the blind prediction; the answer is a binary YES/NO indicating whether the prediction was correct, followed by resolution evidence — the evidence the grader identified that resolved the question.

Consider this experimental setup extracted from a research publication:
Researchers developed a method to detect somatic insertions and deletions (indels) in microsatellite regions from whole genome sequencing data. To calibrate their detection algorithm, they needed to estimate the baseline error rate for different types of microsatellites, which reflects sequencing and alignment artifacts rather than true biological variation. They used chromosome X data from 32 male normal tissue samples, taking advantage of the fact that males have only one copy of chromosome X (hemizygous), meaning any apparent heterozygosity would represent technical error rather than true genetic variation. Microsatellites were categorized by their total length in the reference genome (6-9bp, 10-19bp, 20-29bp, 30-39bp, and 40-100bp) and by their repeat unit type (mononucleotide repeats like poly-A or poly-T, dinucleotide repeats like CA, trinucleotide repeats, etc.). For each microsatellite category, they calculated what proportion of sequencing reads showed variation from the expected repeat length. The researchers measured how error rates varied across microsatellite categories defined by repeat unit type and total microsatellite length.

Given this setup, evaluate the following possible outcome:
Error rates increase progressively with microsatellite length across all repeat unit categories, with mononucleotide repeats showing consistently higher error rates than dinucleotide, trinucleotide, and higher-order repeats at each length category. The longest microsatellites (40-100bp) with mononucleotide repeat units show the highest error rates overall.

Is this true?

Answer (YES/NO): NO